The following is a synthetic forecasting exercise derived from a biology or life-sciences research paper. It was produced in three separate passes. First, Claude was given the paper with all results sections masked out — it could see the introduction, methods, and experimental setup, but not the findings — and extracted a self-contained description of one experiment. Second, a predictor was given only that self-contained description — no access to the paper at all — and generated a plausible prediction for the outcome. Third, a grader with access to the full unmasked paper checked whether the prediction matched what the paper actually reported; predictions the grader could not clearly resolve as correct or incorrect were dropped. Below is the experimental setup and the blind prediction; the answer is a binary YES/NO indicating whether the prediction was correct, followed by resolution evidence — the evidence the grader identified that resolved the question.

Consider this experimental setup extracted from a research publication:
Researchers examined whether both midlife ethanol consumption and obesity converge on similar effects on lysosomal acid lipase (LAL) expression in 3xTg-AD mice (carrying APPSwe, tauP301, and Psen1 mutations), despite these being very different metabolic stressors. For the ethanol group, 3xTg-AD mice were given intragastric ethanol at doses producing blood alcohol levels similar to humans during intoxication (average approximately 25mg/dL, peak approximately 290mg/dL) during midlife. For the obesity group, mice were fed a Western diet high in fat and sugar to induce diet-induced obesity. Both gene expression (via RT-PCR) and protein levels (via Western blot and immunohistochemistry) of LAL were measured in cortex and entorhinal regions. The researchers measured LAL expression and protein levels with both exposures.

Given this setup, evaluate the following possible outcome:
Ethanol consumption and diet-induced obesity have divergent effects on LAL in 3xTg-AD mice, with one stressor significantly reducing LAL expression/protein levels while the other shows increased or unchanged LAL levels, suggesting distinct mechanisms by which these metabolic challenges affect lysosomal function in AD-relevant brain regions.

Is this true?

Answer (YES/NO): NO